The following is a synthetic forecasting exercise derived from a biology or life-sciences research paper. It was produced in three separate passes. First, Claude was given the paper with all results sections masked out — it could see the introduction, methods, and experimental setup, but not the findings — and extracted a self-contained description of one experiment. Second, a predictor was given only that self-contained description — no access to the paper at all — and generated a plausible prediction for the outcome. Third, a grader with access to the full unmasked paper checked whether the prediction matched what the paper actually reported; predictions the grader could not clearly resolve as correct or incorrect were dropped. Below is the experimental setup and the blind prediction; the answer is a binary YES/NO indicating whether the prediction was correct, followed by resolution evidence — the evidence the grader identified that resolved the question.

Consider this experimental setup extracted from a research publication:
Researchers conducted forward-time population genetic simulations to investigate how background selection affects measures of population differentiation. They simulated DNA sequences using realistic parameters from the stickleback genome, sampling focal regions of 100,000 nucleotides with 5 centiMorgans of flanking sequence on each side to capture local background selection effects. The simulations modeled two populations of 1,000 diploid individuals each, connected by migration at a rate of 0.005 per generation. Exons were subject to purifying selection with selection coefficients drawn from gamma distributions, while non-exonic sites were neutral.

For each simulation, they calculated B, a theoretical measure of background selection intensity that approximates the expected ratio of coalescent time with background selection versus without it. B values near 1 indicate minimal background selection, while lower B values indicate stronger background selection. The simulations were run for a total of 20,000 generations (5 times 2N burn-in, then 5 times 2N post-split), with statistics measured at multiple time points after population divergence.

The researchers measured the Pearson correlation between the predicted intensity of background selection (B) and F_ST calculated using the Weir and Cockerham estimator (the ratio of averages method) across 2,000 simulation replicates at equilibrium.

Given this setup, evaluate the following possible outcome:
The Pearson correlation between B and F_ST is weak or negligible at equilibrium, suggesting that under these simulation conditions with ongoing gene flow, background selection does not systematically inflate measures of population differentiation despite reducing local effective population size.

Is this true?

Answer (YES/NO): YES